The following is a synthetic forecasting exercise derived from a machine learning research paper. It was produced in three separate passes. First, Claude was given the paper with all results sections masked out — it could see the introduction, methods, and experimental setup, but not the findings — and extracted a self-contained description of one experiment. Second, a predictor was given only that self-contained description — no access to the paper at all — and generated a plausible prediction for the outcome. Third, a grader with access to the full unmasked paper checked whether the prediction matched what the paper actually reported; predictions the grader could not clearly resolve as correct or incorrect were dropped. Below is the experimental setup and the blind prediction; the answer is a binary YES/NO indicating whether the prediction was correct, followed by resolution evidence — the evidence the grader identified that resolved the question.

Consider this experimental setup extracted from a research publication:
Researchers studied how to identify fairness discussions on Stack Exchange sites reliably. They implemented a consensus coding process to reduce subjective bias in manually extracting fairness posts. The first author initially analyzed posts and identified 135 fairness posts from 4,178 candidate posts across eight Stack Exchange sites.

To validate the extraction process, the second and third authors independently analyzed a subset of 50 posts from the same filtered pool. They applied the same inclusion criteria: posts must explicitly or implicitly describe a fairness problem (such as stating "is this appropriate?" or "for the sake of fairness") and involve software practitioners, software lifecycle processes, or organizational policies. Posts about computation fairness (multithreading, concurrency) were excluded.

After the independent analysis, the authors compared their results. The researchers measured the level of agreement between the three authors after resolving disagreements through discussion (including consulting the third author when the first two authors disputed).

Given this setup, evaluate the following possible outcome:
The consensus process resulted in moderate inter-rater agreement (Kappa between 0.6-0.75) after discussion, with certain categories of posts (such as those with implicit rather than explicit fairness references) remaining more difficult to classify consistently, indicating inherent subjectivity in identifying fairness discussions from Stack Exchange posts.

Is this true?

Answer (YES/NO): NO